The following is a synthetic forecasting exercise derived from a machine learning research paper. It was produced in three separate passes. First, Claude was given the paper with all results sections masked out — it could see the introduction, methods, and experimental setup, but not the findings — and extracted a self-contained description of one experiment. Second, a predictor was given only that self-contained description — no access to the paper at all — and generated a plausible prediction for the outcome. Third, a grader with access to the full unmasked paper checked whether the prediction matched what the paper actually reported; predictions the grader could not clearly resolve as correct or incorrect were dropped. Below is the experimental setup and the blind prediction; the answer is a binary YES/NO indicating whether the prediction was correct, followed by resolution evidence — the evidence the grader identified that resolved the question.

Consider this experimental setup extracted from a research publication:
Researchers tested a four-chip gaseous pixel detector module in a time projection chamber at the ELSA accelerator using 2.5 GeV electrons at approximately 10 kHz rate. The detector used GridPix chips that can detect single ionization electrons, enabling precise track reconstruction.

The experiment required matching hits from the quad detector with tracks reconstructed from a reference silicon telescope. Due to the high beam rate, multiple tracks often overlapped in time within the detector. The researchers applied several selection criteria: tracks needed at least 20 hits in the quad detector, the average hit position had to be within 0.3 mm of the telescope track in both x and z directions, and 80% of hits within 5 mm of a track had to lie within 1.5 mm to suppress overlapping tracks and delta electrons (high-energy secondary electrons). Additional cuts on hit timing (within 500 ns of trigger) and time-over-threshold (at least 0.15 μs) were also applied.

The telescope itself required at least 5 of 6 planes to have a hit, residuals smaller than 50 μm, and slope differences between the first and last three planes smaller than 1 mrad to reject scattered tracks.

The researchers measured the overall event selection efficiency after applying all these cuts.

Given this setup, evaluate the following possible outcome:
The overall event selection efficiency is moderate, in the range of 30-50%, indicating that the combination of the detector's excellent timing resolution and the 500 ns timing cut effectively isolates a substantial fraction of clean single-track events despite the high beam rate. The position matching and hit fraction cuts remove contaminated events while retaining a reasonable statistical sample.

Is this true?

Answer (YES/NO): NO